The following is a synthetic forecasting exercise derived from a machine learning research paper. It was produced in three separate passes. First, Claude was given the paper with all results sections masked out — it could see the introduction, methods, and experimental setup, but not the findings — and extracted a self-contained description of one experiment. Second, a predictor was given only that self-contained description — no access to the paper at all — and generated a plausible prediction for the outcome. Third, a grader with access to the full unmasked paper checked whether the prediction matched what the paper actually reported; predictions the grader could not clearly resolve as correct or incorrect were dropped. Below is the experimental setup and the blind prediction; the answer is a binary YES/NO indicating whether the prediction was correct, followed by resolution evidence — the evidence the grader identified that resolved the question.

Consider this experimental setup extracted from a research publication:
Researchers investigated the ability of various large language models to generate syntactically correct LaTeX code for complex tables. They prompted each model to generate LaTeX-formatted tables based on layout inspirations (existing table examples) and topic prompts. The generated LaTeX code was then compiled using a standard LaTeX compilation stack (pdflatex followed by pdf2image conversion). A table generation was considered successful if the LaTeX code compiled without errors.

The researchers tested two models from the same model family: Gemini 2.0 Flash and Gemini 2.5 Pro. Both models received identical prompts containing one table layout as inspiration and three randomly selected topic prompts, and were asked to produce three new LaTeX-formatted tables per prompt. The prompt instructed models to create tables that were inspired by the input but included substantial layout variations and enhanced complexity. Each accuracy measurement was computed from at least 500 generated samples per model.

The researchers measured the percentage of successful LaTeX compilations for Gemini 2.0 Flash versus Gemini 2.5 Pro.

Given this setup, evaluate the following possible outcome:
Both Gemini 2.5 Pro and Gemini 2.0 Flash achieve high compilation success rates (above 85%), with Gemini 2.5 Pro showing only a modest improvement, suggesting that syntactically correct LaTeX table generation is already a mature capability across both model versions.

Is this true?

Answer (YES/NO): NO